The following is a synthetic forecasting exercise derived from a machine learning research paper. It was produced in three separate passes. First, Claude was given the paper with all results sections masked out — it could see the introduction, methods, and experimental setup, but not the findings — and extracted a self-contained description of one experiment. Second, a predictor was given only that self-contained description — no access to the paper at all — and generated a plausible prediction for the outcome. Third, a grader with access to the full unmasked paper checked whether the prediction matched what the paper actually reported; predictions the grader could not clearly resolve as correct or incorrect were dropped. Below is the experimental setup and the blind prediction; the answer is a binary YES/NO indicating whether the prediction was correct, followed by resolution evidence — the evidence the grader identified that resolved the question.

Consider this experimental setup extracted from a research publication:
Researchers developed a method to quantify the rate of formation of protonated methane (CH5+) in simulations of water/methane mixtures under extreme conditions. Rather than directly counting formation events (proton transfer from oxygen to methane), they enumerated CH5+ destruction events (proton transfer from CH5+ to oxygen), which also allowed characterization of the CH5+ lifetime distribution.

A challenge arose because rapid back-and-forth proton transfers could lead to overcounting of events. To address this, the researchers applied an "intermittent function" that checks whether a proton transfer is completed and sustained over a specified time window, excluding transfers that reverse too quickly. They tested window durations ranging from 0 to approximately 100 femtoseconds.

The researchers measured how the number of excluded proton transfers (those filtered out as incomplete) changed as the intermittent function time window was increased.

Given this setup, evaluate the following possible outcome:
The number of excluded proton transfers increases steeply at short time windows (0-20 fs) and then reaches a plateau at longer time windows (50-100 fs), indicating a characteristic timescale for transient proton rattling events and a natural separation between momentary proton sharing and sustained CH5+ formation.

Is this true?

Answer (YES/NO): YES